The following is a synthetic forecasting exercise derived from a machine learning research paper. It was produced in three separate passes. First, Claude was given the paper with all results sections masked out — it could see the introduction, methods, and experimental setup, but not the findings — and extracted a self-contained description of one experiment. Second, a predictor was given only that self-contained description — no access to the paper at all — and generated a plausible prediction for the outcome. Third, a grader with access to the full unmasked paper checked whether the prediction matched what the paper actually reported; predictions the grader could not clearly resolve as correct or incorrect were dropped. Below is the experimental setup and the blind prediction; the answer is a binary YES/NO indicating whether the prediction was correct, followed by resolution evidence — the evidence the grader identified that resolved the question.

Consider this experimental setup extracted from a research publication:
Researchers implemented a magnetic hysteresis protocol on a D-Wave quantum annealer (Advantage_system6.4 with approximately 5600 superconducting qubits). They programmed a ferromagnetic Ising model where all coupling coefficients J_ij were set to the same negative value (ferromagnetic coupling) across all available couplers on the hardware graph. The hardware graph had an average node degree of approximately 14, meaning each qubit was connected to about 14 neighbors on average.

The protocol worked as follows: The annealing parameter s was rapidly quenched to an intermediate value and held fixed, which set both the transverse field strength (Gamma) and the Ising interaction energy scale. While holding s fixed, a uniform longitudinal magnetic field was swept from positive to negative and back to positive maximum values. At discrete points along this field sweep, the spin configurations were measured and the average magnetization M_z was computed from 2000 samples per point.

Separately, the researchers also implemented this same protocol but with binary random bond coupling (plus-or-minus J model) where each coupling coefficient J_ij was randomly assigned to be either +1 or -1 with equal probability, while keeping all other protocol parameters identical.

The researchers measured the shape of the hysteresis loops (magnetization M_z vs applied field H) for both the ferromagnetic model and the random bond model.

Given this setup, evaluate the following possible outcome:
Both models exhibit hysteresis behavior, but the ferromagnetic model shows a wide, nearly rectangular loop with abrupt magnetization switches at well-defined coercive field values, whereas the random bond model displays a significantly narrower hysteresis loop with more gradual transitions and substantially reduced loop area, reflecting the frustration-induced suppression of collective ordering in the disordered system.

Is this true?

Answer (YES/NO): NO